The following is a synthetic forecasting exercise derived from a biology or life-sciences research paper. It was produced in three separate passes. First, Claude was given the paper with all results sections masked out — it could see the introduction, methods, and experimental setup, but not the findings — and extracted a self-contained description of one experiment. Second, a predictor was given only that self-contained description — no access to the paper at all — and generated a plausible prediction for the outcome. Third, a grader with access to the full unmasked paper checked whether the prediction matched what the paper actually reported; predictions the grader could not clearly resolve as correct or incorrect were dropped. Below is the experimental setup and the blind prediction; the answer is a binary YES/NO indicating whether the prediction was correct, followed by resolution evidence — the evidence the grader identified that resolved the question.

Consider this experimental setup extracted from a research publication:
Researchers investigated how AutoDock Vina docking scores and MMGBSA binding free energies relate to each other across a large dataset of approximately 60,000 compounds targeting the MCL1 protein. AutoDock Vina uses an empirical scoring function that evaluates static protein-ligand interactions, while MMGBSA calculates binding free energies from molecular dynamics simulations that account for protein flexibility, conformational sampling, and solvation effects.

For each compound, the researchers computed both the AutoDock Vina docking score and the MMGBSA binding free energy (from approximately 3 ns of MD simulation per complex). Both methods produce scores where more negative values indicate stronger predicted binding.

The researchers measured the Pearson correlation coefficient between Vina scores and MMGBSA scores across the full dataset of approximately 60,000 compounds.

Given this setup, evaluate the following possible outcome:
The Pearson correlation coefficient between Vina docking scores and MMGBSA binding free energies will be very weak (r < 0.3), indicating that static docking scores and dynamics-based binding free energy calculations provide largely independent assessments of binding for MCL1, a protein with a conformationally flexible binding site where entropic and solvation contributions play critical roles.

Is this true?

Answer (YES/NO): YES